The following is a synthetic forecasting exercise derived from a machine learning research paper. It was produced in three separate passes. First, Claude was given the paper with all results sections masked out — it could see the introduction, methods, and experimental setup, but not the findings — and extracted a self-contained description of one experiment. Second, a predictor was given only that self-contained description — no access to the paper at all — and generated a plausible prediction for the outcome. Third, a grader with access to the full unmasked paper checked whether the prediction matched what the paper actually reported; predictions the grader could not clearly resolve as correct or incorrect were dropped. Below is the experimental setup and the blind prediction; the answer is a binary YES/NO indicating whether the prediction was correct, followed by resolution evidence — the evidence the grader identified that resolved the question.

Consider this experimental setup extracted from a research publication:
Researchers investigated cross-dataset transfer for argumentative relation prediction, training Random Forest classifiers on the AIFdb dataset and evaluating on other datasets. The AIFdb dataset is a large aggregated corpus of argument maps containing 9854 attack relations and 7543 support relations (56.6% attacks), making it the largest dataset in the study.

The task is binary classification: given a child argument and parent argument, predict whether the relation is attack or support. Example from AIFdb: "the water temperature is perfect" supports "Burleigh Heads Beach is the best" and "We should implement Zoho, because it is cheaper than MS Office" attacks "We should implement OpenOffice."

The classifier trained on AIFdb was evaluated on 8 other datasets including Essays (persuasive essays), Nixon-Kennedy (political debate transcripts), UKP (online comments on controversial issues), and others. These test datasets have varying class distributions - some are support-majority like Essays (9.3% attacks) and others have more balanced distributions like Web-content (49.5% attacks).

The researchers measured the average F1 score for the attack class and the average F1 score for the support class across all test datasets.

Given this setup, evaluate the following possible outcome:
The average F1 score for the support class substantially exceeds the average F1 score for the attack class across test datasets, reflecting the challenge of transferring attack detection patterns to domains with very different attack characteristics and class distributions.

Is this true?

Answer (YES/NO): NO